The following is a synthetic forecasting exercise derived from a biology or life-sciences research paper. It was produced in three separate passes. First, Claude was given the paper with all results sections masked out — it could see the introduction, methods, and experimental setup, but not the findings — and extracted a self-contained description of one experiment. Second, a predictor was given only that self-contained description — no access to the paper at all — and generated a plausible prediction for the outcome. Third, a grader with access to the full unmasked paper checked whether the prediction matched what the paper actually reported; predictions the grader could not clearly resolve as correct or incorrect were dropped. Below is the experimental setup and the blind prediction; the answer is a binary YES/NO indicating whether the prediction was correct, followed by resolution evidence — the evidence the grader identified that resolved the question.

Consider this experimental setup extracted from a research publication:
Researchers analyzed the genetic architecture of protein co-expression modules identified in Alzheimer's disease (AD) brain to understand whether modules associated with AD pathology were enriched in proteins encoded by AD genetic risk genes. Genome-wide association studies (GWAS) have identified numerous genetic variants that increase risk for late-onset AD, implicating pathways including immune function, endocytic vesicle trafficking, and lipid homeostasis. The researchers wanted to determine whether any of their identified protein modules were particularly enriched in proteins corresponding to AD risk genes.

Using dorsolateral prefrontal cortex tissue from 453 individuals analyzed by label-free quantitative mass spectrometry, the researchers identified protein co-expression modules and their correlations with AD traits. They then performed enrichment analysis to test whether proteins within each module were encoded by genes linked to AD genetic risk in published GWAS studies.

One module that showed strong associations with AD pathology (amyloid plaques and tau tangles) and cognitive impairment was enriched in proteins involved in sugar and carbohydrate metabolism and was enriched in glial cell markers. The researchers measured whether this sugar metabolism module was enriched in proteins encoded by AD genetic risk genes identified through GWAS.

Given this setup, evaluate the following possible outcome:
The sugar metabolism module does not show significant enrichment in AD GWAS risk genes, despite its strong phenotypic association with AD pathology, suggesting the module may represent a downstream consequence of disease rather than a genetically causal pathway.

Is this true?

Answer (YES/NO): NO